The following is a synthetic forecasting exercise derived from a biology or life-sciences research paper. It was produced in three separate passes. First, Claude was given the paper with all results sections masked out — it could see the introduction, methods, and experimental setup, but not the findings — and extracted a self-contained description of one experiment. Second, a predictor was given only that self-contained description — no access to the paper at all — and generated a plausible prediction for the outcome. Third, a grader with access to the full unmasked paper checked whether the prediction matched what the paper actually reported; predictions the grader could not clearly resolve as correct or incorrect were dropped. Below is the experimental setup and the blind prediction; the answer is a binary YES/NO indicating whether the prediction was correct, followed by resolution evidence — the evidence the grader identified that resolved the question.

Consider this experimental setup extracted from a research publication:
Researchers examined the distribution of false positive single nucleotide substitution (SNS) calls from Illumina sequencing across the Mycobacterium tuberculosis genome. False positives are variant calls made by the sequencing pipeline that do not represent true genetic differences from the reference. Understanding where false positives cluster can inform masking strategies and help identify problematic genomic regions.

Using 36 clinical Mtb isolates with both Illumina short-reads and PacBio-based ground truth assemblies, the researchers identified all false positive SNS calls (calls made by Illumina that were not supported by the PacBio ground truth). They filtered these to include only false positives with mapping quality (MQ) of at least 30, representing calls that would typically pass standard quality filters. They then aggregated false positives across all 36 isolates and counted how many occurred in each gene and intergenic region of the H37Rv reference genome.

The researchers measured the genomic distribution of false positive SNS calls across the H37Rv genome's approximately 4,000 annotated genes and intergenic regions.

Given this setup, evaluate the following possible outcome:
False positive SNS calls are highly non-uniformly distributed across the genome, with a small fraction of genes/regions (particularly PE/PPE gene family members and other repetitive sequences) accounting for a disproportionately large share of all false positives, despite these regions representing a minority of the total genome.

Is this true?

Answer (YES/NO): YES